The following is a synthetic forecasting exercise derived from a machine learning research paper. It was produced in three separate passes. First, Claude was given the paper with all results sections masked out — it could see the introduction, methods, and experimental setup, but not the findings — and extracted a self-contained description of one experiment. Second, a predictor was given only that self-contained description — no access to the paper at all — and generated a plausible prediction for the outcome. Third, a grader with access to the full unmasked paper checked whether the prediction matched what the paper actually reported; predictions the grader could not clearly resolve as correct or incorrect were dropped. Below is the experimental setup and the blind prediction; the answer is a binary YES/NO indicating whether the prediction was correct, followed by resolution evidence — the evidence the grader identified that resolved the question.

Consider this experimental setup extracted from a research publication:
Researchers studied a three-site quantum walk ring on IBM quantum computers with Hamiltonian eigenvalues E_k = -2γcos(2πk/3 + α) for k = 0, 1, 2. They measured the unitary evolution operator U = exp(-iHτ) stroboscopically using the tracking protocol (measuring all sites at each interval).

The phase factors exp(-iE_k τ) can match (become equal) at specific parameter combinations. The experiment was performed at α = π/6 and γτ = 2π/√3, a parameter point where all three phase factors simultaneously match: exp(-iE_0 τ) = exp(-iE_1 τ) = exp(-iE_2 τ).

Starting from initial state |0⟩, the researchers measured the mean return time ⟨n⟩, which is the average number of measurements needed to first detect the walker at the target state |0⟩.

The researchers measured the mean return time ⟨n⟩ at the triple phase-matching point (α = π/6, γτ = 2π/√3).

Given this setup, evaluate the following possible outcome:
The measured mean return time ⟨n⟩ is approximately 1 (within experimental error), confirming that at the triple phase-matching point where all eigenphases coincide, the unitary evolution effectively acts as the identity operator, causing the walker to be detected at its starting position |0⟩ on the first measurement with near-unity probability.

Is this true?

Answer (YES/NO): YES